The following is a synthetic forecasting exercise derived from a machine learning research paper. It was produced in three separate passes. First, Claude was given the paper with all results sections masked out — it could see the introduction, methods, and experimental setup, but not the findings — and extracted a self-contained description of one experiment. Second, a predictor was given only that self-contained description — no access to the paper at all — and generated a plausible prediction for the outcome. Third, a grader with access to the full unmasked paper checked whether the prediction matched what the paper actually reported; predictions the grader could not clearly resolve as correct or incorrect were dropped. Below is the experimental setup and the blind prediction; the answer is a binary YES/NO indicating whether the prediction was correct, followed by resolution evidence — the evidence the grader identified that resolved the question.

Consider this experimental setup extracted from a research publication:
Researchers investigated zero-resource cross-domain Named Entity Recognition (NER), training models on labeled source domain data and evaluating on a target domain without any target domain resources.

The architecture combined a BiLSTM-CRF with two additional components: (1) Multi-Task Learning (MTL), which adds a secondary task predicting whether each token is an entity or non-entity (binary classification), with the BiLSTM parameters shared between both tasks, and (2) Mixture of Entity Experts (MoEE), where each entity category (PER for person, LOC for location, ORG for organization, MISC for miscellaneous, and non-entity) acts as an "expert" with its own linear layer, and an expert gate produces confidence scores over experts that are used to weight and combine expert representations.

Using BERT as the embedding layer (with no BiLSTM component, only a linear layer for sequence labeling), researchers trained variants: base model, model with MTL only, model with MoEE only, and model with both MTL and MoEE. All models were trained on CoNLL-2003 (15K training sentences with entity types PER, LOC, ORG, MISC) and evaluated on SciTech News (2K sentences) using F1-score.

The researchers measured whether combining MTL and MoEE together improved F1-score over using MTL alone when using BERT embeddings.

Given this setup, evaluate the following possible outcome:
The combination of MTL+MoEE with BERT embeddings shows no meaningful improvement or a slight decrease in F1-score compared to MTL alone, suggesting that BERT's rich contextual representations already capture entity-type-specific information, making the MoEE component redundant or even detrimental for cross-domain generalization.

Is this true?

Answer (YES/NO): YES